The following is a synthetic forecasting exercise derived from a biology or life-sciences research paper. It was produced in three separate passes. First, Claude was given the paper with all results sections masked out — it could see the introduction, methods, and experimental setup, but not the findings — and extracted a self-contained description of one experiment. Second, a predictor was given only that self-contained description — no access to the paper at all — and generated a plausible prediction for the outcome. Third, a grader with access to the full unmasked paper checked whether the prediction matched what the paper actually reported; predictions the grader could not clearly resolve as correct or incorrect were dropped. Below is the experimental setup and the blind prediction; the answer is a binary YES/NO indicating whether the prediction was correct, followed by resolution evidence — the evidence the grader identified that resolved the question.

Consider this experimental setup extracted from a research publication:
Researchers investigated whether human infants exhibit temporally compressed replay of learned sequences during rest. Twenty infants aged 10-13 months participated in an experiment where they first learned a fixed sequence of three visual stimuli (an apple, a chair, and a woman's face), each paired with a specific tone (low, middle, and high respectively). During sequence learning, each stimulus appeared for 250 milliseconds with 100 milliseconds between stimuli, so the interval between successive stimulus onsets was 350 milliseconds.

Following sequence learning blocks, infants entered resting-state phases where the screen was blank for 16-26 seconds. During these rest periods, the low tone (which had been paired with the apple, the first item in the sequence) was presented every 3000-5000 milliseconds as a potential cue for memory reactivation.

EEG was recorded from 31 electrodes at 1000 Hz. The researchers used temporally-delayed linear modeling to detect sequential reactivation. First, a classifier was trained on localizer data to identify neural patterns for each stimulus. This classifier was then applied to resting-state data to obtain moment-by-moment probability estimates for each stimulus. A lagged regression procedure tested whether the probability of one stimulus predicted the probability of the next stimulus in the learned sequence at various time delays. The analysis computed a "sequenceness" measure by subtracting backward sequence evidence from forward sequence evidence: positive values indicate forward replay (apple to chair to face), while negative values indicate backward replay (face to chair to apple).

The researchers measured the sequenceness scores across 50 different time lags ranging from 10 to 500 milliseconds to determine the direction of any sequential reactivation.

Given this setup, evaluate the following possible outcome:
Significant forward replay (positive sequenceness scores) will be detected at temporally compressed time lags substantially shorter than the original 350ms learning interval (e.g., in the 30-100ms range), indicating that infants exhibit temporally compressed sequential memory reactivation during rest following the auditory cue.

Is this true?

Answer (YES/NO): YES